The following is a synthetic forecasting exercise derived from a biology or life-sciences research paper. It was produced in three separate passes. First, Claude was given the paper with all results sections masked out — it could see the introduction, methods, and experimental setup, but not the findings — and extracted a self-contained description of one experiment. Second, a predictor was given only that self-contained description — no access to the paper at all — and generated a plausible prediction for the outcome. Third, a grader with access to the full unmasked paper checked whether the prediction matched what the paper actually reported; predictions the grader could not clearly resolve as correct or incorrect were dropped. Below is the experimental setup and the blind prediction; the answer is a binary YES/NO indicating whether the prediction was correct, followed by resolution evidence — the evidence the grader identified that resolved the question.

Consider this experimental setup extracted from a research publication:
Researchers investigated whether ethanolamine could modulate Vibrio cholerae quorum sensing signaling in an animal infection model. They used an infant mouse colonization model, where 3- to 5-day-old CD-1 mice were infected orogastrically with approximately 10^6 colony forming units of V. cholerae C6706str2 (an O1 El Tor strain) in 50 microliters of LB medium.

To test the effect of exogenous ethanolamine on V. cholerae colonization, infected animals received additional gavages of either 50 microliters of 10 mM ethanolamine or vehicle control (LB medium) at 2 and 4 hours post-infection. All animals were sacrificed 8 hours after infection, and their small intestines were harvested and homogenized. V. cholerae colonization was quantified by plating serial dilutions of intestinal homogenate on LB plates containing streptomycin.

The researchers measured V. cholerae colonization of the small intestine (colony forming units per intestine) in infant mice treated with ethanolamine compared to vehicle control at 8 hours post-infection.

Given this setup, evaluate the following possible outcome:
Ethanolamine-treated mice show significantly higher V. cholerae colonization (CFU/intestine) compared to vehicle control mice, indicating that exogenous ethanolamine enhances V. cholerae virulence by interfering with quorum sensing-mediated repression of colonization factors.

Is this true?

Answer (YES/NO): NO